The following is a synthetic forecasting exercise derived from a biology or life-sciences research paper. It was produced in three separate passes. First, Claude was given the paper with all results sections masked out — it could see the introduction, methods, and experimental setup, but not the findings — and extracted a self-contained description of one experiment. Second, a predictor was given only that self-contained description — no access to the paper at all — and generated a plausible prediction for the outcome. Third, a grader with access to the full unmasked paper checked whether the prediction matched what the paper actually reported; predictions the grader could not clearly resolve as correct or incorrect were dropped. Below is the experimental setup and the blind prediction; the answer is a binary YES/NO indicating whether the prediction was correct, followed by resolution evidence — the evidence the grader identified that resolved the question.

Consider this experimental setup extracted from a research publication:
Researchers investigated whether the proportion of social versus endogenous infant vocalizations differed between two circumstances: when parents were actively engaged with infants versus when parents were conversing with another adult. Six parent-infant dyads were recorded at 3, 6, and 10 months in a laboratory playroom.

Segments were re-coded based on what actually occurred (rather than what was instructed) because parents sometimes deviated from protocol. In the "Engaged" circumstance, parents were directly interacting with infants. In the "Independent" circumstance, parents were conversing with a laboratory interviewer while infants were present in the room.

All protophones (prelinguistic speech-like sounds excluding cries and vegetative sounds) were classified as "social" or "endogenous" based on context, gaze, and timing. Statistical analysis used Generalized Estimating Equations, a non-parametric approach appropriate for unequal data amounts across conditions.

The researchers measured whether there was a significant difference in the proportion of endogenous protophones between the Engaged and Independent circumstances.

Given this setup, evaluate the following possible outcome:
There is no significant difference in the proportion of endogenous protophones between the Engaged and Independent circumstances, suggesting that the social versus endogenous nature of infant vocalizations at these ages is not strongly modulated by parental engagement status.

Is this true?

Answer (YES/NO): NO